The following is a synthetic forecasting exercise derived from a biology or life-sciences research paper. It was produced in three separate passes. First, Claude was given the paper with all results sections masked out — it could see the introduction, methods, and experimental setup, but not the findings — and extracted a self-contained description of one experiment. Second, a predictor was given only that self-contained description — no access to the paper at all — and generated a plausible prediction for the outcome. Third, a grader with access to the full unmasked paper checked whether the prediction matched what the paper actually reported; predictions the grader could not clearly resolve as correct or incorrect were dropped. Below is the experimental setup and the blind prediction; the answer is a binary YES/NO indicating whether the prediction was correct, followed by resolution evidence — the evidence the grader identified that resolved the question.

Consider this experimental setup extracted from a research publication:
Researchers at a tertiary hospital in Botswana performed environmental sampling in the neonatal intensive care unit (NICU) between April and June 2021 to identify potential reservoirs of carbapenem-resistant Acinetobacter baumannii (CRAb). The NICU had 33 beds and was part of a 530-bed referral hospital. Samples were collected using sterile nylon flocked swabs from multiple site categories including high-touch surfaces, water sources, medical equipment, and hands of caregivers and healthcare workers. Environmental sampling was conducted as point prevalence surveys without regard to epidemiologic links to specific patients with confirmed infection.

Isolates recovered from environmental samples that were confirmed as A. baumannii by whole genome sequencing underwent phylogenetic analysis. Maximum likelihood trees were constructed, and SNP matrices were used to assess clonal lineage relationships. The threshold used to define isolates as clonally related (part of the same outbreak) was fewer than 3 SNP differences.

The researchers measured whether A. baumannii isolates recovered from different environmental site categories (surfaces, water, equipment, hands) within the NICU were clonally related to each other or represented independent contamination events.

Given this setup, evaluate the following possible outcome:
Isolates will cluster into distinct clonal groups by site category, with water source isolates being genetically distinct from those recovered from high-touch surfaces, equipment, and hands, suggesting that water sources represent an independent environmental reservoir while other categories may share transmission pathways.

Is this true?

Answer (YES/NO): NO